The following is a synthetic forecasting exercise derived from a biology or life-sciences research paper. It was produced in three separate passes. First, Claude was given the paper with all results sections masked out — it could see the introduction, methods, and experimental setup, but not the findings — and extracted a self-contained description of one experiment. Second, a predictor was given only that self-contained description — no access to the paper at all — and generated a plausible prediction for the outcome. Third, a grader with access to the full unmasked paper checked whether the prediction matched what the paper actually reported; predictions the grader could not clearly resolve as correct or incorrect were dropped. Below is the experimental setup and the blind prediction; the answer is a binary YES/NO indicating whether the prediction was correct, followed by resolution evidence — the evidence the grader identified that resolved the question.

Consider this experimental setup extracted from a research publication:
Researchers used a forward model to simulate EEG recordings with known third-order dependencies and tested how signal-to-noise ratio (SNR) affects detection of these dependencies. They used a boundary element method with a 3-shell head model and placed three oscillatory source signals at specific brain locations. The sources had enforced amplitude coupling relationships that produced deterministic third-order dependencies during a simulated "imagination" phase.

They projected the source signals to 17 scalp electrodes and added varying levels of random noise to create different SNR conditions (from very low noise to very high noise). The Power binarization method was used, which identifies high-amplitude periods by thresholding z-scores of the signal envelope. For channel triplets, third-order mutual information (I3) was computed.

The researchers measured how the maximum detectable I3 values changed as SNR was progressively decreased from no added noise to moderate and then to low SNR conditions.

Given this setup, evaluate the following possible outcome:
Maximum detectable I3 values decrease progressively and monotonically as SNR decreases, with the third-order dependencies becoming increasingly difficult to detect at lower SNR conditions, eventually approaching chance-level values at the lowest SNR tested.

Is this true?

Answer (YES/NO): NO